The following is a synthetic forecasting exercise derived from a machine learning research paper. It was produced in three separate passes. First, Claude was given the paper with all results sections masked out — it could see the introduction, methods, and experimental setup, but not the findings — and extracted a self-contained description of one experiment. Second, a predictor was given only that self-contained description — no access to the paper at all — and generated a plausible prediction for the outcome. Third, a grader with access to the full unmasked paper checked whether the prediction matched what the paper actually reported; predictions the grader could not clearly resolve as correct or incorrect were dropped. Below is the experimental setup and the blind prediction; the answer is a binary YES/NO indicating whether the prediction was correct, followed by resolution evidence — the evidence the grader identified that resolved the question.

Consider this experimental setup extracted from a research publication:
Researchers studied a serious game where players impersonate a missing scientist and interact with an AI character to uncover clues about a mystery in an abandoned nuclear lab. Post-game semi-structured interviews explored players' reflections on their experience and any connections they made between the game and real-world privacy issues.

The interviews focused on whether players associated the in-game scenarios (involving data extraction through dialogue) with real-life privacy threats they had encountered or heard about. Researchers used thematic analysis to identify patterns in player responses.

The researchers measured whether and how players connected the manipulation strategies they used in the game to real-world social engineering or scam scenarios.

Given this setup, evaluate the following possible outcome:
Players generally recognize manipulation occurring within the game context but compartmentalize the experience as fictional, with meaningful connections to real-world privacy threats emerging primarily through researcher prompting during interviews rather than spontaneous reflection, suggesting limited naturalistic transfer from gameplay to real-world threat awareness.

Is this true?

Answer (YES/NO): NO